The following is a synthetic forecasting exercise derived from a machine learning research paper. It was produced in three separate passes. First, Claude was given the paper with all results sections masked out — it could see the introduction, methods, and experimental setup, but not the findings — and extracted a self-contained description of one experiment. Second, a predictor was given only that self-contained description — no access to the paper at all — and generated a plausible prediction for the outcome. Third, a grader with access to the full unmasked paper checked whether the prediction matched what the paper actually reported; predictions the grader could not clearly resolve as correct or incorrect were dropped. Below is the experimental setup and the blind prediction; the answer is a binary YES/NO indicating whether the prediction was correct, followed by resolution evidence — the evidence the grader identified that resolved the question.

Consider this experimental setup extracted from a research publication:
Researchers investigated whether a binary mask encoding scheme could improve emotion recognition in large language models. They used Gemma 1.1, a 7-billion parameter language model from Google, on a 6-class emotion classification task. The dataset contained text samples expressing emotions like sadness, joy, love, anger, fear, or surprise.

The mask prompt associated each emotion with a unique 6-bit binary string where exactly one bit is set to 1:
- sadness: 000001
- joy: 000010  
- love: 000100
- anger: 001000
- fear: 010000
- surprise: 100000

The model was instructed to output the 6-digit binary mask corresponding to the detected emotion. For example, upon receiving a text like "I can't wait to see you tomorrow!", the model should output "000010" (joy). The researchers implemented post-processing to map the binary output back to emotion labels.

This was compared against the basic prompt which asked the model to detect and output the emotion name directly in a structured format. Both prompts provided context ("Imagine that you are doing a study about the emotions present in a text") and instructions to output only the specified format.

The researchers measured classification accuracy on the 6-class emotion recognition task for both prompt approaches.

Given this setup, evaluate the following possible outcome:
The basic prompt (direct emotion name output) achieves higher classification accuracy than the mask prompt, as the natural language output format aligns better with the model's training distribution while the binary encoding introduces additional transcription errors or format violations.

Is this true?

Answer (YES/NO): YES